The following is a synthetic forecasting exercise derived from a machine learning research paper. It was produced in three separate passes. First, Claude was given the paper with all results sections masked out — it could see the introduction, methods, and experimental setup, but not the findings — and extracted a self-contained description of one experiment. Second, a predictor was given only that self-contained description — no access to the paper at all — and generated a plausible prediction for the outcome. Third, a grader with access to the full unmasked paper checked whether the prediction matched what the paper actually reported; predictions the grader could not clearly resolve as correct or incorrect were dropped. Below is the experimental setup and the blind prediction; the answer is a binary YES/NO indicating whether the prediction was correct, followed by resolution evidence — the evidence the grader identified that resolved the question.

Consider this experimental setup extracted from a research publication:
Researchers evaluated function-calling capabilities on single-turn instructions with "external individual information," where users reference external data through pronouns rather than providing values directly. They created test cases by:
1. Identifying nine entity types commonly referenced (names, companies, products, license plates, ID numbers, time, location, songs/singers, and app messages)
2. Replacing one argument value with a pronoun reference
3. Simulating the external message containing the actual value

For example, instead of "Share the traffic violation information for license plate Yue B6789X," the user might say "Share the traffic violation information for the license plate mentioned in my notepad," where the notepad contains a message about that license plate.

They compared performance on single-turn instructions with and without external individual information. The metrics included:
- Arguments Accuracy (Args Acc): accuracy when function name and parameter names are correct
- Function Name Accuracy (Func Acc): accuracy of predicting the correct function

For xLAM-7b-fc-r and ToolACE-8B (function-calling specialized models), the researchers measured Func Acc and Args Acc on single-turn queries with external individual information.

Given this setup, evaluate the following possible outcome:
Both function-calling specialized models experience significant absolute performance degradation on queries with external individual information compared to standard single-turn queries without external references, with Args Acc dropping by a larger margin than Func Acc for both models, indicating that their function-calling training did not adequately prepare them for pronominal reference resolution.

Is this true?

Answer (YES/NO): NO